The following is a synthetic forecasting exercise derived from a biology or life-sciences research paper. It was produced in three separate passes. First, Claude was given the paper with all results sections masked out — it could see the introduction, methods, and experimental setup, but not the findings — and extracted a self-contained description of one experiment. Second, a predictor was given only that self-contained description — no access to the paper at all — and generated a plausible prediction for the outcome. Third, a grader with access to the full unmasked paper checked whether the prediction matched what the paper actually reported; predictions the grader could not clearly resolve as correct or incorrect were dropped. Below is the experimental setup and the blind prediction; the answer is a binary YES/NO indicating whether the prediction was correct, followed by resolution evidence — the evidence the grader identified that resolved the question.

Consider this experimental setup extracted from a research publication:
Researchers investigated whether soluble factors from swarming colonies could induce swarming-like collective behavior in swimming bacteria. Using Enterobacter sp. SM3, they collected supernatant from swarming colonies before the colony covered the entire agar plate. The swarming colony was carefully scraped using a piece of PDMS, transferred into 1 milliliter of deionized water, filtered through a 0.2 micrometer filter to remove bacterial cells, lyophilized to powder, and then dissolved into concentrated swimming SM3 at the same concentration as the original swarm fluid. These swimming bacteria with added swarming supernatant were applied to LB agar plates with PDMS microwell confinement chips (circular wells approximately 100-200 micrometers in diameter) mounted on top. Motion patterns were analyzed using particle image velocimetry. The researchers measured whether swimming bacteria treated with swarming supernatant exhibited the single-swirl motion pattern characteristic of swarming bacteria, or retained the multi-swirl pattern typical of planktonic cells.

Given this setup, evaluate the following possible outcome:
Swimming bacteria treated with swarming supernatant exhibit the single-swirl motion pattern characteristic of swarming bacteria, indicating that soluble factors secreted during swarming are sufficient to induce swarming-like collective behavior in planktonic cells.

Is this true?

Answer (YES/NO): NO